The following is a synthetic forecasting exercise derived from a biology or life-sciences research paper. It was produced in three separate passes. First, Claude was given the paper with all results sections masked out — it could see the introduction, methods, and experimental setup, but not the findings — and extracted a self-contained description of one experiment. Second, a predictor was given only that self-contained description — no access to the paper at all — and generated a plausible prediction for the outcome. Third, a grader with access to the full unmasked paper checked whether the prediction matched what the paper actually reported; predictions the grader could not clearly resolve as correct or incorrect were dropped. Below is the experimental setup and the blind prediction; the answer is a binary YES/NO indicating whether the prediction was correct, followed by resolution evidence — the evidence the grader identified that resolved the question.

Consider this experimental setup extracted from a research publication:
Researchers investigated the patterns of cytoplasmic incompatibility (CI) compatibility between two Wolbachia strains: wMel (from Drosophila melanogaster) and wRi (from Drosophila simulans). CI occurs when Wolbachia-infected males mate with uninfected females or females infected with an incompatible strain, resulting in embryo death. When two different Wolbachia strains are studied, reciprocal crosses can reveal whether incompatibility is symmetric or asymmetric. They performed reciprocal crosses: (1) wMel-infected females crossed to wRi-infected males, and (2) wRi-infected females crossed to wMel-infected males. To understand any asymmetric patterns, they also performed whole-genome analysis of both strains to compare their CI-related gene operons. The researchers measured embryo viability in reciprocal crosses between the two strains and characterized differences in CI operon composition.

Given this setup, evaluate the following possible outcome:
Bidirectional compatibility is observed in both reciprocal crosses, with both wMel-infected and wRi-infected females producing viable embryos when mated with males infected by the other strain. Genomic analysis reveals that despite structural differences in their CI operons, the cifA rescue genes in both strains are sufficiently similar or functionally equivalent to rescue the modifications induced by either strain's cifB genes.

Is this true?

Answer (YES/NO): NO